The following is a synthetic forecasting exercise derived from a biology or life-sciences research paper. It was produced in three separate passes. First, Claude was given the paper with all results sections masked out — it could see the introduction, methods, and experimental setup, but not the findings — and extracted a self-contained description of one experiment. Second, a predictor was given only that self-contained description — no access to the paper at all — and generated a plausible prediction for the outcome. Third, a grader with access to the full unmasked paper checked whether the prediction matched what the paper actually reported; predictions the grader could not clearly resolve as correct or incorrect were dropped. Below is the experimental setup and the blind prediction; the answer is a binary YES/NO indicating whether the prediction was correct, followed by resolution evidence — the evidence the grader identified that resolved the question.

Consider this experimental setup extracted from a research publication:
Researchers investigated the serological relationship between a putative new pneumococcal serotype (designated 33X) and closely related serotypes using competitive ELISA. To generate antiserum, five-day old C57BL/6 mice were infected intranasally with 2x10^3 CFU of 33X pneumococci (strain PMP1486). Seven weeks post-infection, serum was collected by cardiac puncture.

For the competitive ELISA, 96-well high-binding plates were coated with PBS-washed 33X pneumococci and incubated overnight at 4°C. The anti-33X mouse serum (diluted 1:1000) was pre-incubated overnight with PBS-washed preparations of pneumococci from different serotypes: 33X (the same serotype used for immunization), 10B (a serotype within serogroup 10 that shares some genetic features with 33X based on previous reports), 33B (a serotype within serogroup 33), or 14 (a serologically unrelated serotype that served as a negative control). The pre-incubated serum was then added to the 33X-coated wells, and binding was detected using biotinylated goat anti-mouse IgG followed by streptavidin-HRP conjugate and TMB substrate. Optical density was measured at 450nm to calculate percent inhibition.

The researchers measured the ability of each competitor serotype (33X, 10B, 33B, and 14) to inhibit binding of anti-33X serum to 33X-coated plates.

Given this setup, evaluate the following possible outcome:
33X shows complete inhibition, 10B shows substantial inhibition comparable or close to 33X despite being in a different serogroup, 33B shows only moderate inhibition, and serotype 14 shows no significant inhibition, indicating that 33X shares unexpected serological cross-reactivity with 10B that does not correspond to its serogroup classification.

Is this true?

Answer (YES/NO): NO